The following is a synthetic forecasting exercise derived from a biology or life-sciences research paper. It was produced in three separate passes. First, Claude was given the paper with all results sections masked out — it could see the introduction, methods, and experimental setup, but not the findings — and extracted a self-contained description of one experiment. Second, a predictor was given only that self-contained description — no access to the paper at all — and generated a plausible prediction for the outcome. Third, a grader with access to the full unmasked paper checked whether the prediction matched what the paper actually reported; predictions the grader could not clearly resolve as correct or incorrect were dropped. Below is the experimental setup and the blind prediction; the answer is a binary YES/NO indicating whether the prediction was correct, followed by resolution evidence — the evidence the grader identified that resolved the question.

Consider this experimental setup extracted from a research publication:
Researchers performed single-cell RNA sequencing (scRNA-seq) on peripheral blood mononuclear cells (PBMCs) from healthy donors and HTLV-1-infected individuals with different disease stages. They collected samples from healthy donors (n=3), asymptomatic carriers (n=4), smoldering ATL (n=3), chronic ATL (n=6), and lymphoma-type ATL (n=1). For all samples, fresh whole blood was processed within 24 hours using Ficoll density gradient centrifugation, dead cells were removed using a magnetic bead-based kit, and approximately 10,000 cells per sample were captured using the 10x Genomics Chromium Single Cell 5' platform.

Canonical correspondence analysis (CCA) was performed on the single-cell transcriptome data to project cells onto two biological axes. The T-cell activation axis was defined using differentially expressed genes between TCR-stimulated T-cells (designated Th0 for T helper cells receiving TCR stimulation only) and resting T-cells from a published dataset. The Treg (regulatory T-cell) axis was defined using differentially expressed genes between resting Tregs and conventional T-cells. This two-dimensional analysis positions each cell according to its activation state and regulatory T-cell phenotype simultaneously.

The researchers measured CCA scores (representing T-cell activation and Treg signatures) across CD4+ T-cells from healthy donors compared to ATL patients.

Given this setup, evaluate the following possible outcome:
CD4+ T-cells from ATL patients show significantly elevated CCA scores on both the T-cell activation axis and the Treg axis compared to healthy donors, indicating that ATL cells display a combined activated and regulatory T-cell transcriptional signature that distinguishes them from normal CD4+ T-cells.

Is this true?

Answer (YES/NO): YES